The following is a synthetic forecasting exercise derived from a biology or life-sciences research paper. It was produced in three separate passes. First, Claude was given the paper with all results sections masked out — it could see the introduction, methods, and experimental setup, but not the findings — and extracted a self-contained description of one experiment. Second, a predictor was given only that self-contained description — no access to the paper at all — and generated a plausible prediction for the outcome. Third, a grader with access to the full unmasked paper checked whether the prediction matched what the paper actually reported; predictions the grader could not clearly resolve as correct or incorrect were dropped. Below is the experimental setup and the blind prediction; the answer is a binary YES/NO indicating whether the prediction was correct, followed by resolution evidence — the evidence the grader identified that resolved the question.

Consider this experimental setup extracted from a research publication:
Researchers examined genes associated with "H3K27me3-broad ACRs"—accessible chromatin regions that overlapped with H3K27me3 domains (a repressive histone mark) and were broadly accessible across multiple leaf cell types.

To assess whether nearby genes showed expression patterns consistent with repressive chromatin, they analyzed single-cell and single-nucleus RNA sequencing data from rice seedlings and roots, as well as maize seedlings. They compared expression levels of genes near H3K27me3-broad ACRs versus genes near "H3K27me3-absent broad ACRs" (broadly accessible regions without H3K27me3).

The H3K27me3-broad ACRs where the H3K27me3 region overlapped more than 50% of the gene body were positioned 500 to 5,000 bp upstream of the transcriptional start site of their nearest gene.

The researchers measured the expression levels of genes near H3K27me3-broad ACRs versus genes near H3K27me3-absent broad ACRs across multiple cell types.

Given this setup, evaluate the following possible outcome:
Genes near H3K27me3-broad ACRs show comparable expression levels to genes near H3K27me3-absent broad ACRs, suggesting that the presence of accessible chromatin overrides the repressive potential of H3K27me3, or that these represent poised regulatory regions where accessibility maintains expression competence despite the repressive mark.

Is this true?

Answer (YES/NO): NO